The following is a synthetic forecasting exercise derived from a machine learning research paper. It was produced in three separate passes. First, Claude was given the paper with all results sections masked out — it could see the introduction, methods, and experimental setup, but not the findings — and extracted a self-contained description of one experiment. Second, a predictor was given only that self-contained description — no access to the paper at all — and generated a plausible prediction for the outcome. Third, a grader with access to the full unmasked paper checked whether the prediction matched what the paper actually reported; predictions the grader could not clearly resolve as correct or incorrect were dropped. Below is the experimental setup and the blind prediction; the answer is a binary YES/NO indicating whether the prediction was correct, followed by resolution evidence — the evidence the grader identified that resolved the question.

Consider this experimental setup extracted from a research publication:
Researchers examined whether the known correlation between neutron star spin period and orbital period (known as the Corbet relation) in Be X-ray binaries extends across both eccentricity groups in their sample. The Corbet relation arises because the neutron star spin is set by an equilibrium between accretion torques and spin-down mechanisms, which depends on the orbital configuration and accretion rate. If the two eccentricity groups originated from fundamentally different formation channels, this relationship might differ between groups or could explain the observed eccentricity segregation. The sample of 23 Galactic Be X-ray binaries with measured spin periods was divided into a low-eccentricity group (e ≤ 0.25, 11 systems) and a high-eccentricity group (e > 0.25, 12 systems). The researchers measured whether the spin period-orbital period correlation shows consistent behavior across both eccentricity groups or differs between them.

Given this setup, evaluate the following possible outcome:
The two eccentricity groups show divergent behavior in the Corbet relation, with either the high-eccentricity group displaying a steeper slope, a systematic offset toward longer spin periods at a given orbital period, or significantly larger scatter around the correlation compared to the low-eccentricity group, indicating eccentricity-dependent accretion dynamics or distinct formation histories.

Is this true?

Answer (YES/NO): NO